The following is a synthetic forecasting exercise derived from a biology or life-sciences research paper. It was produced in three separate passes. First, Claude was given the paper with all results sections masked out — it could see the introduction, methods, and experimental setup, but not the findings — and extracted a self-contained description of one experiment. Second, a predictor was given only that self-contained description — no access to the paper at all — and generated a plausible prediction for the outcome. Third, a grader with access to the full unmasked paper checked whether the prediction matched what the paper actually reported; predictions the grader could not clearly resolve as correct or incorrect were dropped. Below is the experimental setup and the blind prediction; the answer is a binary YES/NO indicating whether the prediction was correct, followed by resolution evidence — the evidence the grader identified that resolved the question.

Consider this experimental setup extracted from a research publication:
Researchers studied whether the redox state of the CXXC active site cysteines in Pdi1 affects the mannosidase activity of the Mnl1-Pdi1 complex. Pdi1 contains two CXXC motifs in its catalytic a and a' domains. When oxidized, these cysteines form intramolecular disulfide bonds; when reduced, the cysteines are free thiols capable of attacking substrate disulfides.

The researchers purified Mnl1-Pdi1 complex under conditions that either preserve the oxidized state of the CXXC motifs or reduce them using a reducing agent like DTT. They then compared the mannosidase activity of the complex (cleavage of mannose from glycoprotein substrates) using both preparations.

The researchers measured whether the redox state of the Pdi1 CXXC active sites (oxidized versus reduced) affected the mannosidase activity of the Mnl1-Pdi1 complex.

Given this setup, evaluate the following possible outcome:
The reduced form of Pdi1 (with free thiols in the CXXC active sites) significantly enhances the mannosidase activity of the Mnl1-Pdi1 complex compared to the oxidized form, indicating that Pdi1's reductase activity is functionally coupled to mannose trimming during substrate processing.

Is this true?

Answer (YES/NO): NO